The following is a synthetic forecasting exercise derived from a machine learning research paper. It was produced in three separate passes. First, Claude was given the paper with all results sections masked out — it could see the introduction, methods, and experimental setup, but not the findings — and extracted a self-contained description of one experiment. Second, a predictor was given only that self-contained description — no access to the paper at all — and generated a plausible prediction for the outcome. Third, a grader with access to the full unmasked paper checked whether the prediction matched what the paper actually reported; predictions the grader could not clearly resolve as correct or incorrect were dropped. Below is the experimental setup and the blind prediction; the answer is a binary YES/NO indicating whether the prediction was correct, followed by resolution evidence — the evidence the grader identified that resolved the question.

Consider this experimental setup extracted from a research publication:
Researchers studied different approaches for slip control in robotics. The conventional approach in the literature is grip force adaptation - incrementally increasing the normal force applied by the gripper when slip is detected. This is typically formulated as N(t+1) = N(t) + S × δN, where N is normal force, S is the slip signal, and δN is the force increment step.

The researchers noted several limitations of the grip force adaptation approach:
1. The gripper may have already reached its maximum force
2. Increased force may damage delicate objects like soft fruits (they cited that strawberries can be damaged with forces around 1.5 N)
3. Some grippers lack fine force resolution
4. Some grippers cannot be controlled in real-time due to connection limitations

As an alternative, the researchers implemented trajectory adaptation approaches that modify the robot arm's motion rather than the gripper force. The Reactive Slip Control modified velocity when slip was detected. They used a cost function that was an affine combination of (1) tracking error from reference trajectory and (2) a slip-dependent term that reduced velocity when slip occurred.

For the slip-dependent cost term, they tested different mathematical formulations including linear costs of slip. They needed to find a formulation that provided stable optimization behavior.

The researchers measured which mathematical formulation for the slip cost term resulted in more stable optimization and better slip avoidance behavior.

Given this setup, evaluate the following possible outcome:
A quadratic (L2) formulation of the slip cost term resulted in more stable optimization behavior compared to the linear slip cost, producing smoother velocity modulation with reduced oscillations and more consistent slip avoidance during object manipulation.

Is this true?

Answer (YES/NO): NO